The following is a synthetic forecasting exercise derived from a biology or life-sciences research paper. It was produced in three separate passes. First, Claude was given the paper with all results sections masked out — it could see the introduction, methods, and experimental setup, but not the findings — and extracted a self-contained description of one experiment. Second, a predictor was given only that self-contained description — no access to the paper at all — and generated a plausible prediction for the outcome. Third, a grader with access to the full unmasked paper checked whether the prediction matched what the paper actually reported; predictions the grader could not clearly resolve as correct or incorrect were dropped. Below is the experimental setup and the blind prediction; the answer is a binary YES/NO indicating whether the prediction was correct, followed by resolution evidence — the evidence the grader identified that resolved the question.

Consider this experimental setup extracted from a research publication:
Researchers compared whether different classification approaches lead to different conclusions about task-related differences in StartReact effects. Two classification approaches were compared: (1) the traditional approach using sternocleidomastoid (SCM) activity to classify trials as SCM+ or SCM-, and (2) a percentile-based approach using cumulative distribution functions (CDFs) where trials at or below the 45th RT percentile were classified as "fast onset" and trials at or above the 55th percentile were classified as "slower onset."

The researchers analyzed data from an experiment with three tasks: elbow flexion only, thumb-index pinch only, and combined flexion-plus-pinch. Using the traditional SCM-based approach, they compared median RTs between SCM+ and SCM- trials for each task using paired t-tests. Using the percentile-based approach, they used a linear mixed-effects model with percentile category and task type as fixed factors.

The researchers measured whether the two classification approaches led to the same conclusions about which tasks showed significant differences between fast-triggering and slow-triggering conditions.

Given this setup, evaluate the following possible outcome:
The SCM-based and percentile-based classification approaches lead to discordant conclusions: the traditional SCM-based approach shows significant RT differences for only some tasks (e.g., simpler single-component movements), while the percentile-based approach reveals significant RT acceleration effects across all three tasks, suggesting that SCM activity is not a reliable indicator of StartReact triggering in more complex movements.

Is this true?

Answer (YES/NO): NO